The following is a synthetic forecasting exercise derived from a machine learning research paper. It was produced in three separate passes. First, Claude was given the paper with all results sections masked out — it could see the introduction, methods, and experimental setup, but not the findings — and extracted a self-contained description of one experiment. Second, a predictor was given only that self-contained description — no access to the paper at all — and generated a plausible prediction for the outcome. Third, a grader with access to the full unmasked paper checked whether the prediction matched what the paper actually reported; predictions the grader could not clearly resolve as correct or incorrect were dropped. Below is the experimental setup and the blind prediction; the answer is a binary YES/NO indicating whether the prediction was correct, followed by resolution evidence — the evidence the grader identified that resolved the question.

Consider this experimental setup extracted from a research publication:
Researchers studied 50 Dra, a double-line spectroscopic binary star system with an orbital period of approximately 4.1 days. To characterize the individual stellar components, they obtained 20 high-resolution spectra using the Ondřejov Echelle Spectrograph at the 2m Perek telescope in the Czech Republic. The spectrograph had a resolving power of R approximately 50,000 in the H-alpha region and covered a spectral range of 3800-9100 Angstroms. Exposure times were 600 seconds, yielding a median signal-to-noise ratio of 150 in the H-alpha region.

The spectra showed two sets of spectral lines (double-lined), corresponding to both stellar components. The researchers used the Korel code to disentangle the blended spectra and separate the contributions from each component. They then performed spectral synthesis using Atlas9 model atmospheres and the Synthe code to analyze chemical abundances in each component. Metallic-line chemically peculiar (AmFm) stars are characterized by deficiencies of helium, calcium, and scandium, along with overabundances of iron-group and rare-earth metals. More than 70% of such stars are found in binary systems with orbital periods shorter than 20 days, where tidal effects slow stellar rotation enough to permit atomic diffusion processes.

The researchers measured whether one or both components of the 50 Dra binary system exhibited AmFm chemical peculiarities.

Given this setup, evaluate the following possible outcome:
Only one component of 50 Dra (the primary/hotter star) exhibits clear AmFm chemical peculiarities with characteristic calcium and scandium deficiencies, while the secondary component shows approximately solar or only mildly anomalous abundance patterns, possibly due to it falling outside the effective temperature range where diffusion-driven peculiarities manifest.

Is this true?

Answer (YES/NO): NO